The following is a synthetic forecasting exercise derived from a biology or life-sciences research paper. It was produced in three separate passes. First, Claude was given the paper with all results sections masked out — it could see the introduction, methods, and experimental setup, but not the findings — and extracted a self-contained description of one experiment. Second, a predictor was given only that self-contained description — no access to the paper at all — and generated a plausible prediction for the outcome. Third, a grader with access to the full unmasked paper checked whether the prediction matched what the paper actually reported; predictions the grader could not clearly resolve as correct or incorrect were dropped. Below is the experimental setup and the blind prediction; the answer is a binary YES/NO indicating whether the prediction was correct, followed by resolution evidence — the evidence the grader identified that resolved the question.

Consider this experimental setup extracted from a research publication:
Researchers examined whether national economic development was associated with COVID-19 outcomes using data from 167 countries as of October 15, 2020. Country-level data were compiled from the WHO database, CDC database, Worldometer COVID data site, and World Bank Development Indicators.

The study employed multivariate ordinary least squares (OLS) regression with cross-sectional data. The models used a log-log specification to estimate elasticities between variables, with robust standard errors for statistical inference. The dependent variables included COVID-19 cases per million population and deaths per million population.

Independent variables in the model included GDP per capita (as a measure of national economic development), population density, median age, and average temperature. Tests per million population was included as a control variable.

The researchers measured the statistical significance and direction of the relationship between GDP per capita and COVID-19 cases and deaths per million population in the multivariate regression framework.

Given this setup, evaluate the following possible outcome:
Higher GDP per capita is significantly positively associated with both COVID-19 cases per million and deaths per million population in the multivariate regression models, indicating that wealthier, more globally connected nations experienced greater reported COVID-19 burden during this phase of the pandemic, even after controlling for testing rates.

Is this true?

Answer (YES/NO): NO